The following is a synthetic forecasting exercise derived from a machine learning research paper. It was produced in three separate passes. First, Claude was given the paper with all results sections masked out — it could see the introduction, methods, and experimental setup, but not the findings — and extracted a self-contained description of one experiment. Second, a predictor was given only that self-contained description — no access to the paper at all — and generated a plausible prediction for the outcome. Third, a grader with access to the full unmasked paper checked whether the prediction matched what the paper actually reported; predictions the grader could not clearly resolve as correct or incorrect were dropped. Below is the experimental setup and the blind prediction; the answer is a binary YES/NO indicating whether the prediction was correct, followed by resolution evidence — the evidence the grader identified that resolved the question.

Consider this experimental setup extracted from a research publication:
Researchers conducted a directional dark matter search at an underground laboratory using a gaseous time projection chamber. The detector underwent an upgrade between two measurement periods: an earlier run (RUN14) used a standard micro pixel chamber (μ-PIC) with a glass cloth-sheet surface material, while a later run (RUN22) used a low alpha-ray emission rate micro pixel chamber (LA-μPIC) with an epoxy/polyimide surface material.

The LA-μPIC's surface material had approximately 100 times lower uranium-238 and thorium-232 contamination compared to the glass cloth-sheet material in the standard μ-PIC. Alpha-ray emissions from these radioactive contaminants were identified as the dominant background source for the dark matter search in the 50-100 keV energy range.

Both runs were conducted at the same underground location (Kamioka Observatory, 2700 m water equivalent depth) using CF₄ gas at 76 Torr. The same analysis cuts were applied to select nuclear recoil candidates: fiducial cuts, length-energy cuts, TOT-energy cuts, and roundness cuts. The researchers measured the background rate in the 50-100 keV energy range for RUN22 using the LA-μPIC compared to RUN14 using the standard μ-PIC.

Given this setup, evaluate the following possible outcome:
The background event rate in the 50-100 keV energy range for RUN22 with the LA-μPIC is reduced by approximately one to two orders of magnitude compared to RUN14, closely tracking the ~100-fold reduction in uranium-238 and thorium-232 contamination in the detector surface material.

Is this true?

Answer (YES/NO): NO